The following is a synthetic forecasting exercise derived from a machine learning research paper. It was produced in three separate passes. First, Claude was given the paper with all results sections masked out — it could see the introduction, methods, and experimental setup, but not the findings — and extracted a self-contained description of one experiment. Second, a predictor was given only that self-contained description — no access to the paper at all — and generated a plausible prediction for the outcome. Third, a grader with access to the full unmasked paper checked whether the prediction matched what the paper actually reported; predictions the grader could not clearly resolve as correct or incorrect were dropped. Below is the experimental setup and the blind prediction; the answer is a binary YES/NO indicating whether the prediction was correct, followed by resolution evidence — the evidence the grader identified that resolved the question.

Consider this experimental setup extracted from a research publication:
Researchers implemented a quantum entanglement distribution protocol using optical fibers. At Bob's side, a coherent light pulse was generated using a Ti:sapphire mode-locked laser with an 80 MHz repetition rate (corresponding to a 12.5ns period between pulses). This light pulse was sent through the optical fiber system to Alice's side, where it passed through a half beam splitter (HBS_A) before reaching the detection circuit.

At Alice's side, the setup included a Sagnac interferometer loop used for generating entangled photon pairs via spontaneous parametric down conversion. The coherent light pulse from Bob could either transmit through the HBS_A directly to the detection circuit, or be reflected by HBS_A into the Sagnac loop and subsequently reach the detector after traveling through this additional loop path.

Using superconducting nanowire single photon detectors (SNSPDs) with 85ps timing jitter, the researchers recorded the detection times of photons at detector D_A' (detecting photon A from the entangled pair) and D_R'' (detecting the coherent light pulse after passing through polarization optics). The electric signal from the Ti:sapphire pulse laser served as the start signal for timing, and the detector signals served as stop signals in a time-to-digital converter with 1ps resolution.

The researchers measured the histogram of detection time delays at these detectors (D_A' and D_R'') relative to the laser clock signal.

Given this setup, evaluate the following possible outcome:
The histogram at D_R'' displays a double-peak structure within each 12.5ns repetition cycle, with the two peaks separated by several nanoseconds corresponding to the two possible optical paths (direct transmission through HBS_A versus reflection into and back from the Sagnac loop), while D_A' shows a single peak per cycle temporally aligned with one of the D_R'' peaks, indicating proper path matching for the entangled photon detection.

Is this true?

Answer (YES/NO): NO